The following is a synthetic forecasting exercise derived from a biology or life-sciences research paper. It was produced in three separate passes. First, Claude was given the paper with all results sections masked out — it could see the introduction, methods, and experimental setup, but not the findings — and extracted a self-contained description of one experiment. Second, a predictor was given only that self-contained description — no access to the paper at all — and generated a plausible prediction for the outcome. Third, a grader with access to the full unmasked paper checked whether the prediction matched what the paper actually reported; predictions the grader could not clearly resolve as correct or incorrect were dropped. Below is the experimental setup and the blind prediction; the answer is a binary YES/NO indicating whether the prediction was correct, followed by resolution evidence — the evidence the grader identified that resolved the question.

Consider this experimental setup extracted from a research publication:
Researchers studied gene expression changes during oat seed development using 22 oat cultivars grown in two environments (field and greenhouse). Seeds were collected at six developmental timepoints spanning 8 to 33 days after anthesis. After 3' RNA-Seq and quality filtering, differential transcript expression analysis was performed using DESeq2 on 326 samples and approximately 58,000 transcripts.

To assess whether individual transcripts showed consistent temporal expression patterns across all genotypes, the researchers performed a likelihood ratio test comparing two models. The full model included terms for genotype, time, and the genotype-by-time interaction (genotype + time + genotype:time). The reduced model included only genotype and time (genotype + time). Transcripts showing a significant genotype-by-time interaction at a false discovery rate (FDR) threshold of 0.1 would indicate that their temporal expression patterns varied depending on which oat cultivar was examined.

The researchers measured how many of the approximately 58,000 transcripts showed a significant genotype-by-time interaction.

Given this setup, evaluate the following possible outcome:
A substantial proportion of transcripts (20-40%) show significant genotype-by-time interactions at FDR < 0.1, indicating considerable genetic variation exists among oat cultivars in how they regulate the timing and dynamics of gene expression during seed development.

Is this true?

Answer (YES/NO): NO